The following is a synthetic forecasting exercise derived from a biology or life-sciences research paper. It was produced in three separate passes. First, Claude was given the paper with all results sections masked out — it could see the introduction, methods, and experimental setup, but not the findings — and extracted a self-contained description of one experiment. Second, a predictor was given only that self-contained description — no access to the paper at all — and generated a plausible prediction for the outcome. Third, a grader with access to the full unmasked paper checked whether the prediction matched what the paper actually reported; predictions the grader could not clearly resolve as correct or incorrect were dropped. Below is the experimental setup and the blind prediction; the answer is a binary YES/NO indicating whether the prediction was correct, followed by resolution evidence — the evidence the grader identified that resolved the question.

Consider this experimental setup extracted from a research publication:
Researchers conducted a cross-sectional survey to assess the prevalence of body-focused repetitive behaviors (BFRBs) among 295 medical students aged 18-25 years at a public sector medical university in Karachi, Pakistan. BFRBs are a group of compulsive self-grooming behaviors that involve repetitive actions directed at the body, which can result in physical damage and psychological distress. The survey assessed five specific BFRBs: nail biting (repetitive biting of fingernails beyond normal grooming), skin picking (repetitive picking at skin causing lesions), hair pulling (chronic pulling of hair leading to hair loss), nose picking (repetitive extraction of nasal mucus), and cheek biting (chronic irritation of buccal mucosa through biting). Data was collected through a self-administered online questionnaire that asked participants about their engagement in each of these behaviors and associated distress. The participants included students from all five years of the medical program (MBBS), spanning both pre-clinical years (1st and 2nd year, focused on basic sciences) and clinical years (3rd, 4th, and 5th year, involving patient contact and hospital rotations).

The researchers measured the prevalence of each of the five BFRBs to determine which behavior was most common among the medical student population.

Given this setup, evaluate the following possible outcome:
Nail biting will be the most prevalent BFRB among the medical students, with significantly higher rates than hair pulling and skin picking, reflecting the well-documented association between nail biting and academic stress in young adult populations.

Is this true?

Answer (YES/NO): NO